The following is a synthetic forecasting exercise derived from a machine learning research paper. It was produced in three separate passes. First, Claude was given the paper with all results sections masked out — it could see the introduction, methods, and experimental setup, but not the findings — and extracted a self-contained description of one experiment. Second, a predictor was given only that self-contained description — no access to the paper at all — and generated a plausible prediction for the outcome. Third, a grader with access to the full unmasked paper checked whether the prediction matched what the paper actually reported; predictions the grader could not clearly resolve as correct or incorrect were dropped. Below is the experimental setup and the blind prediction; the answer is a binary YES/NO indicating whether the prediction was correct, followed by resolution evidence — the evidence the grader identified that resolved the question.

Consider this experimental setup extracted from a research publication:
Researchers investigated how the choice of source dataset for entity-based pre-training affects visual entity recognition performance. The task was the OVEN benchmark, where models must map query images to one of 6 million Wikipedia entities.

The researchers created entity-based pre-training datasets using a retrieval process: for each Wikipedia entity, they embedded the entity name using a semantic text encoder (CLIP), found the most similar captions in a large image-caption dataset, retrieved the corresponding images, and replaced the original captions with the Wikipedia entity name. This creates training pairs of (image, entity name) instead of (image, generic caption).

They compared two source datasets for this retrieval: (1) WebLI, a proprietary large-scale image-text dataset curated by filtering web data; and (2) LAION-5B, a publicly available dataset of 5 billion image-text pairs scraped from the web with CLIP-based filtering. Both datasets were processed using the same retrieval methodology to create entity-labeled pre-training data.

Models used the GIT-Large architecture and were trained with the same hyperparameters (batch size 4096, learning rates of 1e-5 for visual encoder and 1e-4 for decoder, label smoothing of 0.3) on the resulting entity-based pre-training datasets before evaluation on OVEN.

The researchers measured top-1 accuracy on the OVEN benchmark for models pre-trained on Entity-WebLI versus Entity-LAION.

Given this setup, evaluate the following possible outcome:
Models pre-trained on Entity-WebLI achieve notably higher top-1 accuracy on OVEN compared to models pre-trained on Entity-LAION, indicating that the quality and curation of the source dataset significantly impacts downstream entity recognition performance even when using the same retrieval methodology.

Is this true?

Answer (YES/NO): NO